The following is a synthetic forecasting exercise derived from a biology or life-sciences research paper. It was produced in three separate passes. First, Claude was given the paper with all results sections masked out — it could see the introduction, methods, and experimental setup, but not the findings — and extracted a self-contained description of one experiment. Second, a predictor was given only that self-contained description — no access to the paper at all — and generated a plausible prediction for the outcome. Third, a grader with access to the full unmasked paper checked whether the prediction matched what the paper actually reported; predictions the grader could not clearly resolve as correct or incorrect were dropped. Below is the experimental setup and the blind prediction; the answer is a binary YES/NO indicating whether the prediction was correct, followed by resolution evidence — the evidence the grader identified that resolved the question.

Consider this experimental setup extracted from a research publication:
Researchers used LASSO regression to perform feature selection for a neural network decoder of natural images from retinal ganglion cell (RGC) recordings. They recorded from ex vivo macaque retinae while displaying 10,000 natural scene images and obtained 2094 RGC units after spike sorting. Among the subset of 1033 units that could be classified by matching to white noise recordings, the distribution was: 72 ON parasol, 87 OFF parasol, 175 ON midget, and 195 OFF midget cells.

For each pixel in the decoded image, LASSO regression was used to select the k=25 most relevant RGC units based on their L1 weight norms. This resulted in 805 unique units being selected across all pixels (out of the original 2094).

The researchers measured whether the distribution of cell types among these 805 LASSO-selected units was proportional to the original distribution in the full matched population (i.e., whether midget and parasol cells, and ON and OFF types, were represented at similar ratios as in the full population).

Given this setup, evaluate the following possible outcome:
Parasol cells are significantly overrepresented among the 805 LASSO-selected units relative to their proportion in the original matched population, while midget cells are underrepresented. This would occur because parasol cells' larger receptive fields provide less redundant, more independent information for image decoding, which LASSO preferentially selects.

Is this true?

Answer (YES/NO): NO